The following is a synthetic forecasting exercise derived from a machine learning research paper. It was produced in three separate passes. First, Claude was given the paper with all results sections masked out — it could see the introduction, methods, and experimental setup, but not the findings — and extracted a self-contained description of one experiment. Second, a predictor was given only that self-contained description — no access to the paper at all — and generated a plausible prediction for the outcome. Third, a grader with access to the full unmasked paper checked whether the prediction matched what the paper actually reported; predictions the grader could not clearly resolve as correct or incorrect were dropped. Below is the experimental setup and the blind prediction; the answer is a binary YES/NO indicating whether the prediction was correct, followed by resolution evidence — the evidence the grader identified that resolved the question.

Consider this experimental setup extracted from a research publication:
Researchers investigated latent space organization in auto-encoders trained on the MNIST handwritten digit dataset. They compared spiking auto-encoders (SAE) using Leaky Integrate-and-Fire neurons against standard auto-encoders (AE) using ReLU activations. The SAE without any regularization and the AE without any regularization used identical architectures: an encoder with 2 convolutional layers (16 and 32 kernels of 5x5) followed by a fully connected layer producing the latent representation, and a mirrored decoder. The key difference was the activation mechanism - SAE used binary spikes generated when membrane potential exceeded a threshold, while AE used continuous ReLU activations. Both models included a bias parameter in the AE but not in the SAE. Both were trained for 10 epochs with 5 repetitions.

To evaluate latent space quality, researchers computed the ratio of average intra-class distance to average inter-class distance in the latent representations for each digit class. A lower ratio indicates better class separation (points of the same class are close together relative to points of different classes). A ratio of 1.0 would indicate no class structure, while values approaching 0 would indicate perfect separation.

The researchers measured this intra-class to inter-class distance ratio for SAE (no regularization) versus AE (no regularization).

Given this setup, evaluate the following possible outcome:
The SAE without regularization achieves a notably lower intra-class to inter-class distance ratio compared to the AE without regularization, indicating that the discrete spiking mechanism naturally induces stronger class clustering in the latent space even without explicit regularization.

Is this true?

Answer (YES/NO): NO